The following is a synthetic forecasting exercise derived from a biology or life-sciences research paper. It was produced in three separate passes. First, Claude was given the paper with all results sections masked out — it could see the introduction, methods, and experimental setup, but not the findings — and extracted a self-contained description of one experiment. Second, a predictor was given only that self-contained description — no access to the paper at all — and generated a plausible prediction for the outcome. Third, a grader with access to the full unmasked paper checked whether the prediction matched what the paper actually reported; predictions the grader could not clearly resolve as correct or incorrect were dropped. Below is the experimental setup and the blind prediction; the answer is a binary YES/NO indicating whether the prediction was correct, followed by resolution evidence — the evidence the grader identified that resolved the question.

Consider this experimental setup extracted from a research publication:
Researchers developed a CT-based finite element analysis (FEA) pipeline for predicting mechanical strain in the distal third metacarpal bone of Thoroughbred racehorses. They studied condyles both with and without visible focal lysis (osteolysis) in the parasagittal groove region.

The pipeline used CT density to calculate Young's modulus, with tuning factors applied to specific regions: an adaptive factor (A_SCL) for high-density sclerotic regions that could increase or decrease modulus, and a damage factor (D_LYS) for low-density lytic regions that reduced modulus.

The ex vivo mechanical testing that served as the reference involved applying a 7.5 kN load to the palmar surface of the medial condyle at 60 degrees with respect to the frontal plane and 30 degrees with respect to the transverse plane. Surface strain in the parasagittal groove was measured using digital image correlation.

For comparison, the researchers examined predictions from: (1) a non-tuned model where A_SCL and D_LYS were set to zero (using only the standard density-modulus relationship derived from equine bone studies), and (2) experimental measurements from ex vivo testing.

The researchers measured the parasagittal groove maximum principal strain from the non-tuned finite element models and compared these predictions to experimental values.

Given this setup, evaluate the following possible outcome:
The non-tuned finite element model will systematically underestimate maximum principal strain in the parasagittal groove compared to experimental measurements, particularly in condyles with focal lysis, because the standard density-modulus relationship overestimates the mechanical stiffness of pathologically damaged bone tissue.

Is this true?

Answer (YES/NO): YES